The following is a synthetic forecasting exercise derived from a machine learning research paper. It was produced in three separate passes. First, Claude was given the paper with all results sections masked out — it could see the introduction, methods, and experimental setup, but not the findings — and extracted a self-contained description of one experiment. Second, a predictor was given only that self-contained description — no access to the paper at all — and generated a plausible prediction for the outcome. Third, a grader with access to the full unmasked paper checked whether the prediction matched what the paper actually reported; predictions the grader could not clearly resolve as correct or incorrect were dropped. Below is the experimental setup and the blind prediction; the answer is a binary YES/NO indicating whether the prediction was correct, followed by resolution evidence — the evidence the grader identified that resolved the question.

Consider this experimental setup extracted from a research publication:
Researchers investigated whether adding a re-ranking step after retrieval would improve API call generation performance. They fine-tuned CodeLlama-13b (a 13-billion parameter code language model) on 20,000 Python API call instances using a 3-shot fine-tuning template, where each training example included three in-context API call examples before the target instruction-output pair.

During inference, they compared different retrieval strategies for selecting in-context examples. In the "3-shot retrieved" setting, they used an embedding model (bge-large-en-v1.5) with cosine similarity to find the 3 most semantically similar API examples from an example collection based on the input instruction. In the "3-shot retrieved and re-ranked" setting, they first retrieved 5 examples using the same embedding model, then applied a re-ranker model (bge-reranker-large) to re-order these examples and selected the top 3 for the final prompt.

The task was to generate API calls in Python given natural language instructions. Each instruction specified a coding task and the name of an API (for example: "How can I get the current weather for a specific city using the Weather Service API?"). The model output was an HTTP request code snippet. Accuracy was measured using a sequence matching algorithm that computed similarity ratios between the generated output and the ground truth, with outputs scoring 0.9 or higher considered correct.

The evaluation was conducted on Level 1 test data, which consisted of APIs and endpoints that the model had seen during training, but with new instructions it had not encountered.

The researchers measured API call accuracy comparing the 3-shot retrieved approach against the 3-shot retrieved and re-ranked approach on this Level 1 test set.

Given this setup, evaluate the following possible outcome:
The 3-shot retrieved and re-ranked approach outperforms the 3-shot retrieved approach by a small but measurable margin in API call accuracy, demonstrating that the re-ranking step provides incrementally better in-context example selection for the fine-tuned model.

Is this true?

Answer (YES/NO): NO